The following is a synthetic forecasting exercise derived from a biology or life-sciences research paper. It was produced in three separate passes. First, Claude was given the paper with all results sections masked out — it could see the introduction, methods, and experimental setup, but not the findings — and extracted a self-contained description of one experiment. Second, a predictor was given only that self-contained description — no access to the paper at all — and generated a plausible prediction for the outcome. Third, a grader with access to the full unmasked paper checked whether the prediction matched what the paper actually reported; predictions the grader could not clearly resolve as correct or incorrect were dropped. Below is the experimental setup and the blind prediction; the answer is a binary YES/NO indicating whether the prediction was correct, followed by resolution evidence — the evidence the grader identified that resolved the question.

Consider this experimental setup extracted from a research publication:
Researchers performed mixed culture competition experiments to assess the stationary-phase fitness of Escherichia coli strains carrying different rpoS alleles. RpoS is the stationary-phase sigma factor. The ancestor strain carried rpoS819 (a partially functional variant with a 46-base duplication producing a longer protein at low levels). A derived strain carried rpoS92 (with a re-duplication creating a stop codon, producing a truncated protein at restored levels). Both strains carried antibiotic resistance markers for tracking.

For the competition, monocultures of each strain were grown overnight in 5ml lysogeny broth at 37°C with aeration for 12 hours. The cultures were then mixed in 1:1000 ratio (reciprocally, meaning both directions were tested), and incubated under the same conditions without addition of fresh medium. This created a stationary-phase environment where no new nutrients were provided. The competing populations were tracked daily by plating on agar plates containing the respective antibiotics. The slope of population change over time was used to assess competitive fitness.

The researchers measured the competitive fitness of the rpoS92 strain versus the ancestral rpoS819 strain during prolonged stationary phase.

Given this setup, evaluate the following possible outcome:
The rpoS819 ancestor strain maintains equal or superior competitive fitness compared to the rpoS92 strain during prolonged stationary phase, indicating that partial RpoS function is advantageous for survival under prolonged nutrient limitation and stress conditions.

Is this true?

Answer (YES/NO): NO